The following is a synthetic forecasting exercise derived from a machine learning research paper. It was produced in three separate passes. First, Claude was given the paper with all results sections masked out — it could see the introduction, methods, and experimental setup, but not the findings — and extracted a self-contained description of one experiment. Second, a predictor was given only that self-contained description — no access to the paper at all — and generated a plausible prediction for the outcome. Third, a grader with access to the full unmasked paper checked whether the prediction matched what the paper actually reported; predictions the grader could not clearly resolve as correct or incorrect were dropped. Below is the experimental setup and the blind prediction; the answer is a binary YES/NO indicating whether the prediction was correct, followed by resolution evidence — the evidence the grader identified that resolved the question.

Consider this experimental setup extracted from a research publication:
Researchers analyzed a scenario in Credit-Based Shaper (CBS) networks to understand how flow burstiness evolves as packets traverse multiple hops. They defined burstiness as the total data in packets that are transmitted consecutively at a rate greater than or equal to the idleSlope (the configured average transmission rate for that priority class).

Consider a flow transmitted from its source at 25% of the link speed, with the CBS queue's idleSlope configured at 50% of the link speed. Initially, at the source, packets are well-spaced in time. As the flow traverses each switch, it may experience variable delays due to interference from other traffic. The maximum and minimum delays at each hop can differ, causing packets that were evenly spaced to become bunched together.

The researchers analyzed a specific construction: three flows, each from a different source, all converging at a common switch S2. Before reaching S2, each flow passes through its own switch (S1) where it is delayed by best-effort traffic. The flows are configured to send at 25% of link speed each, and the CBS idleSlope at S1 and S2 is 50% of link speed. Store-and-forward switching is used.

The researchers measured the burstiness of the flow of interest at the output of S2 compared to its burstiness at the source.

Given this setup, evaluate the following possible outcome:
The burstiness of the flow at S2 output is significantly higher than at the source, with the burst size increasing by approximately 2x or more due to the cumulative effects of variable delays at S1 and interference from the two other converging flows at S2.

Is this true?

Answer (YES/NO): YES